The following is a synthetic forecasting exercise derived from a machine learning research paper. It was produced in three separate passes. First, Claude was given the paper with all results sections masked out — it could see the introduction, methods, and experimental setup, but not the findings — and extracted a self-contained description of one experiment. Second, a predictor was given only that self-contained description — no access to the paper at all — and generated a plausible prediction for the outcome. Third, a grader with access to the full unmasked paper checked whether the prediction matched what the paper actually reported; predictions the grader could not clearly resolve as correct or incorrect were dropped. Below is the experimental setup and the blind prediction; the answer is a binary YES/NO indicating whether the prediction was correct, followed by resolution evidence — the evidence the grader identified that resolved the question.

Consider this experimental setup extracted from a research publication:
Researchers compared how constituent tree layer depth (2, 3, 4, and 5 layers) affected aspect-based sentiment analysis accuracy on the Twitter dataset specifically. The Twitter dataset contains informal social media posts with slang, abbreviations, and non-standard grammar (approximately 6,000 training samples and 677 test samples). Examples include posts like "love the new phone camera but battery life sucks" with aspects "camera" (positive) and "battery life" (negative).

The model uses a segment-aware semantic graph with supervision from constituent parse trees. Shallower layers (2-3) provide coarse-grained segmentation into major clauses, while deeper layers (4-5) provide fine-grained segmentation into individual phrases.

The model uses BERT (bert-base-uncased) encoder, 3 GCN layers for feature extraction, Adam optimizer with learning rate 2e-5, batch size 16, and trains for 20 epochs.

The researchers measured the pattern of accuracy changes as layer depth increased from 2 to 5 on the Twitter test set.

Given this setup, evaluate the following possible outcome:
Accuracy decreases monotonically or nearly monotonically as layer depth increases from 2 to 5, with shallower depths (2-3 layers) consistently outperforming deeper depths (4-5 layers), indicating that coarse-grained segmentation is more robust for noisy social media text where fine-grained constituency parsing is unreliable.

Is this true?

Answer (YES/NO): NO